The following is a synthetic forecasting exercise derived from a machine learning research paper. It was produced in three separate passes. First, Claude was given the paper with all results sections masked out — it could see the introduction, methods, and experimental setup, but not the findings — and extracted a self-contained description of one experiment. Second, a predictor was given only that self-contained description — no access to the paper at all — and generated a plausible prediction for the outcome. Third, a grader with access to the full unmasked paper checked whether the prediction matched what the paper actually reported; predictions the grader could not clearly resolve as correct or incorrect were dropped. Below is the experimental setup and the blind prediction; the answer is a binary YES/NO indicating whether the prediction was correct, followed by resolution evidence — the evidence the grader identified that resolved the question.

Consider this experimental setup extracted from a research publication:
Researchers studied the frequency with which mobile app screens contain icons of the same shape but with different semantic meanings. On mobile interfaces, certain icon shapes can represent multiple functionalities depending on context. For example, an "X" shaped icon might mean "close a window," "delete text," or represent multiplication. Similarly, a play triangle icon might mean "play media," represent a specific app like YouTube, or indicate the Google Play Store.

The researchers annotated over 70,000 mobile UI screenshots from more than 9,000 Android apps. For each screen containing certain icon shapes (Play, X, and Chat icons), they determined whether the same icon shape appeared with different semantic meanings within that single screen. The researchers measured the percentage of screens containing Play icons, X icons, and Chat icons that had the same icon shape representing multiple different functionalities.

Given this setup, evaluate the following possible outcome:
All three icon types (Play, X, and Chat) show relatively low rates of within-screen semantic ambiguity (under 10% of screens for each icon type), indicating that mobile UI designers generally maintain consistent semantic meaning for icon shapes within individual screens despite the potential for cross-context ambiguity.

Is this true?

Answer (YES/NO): NO